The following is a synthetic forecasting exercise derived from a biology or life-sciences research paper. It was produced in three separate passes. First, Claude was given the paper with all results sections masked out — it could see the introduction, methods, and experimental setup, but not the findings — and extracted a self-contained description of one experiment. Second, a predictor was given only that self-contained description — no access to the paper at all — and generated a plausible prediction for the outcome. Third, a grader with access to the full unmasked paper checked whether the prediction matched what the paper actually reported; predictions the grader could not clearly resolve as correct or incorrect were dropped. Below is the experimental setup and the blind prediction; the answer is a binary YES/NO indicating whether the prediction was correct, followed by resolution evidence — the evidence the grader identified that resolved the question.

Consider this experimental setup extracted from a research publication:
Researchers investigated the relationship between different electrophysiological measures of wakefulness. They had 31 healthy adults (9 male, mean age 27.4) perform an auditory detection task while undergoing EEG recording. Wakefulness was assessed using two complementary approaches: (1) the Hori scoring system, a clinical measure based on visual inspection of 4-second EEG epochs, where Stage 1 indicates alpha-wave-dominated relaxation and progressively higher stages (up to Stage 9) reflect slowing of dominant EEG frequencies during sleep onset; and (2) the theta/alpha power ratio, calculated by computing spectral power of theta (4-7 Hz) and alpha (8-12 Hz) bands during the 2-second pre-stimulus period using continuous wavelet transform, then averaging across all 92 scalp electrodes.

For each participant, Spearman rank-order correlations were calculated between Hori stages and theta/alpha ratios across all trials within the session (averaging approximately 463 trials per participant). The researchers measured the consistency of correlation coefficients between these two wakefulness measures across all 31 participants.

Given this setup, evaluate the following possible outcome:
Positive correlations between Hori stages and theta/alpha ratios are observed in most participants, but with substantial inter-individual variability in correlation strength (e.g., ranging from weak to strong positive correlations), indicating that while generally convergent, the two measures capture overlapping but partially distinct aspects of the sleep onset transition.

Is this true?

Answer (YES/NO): NO